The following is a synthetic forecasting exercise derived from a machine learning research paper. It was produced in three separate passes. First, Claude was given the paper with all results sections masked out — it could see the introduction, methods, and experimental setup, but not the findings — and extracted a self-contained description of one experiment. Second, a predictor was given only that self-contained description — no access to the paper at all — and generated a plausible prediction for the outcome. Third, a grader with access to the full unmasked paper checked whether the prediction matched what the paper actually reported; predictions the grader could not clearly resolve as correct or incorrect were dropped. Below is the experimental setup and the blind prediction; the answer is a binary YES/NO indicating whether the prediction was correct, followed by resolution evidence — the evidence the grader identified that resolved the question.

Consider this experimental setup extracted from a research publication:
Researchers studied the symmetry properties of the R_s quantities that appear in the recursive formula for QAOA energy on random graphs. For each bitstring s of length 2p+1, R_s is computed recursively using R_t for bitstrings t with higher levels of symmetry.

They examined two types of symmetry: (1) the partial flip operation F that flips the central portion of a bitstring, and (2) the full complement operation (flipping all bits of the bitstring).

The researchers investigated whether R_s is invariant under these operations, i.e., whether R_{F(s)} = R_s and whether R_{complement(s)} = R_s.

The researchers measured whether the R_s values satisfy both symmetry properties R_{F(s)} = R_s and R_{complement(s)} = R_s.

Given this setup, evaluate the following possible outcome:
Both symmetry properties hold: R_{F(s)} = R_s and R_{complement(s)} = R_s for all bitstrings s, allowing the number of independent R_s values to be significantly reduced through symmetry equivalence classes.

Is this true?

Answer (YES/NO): YES